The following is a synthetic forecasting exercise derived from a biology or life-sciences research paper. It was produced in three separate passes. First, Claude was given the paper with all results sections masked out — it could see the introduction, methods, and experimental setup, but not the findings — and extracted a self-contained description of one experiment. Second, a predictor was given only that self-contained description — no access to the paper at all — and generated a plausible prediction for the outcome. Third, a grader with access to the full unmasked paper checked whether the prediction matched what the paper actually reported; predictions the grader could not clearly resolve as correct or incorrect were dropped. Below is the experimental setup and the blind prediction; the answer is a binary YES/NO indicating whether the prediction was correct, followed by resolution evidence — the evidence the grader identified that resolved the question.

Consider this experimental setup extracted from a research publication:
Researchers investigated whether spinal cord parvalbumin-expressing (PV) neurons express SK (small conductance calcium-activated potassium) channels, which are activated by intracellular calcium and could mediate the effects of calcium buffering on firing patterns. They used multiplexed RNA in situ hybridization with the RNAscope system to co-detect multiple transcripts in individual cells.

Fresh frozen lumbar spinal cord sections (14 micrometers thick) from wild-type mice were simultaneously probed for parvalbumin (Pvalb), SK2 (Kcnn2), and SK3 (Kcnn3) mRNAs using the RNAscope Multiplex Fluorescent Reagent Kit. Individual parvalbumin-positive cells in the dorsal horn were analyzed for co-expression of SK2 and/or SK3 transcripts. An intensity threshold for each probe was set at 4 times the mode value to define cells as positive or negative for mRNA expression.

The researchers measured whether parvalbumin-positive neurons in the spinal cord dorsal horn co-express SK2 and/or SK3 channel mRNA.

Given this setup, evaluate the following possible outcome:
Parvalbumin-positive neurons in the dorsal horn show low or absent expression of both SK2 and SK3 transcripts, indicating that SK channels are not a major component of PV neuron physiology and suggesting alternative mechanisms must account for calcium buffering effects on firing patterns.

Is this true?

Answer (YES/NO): NO